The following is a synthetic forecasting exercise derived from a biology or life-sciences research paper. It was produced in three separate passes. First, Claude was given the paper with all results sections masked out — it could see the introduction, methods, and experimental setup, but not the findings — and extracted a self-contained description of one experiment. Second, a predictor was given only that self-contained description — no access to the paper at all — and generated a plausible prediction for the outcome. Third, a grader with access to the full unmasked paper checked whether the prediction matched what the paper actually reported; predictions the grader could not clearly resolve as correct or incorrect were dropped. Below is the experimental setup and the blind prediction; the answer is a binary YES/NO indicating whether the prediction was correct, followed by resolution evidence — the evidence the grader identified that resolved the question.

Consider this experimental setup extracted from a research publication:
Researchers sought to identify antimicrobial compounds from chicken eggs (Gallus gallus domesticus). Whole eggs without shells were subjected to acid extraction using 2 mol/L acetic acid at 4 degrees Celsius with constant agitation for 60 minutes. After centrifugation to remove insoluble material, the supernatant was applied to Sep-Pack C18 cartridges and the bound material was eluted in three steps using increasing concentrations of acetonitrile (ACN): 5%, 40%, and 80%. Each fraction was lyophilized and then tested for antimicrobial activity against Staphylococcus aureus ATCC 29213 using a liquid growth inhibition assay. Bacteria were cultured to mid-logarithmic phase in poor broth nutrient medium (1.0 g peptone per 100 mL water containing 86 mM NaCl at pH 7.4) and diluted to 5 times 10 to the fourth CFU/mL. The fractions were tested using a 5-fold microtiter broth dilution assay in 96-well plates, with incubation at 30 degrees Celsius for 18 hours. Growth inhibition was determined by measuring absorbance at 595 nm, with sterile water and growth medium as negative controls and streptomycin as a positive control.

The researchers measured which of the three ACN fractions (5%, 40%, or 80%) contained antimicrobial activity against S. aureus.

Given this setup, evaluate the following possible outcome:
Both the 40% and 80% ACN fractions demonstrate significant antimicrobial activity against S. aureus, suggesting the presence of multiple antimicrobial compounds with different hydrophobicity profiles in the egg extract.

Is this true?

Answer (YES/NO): NO